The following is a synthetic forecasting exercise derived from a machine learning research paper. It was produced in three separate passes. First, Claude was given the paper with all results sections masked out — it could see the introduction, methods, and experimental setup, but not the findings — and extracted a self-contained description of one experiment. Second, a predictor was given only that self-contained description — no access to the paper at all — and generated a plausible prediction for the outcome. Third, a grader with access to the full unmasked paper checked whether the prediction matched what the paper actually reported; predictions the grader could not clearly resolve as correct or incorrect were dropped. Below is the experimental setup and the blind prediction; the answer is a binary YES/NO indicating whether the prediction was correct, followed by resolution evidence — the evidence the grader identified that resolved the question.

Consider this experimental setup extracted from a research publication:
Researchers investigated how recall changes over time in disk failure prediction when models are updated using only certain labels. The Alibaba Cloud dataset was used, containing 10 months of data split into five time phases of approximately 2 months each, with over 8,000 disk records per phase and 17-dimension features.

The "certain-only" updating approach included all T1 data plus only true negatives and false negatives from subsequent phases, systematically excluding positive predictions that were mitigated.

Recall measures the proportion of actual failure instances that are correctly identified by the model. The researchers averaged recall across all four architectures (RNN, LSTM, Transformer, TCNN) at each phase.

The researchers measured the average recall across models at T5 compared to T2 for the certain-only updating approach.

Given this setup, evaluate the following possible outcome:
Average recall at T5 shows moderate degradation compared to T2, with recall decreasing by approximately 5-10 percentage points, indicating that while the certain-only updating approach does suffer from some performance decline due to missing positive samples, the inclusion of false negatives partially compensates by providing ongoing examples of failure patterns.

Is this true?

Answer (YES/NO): NO